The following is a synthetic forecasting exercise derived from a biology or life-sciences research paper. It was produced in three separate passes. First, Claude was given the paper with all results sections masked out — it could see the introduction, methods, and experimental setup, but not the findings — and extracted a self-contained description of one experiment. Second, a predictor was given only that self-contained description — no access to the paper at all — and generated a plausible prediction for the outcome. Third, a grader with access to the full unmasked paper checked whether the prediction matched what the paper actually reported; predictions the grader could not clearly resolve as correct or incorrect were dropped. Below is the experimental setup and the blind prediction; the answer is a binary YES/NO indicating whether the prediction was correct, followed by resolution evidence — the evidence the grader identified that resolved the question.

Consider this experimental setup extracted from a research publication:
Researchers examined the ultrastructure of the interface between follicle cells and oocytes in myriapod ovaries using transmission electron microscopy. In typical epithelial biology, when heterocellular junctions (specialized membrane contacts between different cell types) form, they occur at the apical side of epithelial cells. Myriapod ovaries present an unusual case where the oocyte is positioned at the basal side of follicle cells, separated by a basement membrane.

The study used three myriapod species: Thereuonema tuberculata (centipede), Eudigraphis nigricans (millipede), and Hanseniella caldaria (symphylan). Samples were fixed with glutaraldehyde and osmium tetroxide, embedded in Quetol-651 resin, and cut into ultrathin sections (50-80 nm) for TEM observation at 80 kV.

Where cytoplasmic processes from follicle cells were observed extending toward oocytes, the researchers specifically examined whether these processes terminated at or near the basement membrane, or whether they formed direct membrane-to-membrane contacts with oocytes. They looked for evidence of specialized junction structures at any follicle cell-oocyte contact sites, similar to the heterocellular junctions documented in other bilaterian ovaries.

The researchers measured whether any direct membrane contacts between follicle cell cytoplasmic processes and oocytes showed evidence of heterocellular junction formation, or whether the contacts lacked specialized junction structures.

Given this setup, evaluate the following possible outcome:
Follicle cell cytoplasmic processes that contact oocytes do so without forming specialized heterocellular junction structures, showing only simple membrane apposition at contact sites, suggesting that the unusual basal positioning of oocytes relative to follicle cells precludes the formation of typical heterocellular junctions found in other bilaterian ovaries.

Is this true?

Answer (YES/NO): NO